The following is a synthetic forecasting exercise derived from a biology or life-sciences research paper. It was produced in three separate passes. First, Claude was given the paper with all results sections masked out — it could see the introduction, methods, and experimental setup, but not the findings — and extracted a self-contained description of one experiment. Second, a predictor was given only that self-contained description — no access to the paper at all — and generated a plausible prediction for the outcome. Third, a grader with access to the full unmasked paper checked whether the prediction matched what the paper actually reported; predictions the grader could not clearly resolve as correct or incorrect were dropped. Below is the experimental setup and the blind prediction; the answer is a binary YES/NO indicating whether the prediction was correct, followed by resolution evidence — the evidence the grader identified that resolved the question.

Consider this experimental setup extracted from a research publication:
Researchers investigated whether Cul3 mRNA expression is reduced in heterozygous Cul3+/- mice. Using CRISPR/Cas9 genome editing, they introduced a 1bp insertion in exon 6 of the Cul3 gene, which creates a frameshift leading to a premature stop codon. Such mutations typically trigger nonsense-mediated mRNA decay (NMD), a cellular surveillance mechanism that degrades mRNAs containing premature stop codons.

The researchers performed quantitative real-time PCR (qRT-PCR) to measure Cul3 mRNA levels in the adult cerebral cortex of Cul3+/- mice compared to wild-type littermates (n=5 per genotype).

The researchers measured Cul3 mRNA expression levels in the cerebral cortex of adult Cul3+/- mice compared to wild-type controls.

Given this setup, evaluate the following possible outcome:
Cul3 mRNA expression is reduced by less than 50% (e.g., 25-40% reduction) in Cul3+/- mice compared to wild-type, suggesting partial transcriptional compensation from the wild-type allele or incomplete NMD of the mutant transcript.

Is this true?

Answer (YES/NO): NO